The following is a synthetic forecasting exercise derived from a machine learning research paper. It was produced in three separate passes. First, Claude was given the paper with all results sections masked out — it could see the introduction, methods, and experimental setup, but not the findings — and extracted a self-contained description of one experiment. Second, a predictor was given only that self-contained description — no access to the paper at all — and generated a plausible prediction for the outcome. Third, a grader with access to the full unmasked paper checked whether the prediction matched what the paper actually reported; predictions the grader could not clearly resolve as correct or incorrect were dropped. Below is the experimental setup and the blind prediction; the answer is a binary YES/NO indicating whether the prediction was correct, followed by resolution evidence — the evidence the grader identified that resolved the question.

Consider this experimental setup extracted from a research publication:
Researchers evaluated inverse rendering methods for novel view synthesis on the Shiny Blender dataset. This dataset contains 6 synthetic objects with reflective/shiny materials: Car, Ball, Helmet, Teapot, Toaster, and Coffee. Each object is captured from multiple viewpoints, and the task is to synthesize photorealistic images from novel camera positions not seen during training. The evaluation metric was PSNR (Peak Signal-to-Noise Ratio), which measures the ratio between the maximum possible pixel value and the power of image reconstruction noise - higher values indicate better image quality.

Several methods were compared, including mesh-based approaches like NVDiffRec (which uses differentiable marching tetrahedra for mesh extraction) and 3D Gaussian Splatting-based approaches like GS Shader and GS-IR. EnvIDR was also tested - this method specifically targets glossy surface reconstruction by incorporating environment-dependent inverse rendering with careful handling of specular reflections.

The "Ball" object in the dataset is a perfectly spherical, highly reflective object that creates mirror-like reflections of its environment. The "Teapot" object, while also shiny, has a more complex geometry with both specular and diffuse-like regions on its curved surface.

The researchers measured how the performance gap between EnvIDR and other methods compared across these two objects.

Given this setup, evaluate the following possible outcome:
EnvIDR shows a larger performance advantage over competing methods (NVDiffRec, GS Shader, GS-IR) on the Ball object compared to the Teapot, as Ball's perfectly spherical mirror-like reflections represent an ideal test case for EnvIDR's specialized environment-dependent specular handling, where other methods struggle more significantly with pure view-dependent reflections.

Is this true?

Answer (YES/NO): YES